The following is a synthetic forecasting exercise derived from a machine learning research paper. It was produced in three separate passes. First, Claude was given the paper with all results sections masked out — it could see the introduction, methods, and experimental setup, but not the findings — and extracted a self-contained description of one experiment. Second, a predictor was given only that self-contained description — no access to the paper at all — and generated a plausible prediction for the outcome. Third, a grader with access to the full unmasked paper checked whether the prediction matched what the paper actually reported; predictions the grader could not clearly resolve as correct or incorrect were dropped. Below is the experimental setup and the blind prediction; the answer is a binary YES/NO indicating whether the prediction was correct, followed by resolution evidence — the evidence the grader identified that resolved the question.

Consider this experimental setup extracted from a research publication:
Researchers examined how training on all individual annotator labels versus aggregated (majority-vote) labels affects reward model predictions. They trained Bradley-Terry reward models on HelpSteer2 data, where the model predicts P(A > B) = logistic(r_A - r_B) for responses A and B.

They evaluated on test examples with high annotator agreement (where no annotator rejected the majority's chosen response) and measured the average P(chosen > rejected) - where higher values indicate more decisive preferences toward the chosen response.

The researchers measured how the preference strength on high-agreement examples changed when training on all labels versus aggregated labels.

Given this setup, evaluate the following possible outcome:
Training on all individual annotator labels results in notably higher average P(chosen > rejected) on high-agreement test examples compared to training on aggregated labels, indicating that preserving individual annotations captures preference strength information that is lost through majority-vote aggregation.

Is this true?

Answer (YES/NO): NO